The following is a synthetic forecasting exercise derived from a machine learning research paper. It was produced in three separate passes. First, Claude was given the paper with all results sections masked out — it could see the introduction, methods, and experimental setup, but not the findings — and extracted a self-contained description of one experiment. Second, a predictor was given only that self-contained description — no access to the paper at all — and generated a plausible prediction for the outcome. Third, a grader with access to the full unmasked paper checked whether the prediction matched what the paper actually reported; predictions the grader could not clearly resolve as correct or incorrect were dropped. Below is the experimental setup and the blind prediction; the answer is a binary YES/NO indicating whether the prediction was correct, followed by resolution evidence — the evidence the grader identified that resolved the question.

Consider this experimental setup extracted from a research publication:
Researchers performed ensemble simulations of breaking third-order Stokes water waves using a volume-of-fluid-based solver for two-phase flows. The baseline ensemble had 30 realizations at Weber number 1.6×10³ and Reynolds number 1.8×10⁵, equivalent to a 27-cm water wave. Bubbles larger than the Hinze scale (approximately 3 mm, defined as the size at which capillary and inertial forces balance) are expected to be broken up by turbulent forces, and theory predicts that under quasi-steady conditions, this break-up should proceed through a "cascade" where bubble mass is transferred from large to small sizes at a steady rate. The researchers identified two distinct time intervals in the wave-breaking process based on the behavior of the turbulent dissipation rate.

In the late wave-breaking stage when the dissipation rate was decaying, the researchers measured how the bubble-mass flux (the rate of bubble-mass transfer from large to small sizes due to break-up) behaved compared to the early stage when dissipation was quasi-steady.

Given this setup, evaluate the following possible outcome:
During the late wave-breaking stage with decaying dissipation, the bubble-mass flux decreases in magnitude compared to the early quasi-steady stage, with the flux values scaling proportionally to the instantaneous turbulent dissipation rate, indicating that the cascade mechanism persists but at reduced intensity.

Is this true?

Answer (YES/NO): NO